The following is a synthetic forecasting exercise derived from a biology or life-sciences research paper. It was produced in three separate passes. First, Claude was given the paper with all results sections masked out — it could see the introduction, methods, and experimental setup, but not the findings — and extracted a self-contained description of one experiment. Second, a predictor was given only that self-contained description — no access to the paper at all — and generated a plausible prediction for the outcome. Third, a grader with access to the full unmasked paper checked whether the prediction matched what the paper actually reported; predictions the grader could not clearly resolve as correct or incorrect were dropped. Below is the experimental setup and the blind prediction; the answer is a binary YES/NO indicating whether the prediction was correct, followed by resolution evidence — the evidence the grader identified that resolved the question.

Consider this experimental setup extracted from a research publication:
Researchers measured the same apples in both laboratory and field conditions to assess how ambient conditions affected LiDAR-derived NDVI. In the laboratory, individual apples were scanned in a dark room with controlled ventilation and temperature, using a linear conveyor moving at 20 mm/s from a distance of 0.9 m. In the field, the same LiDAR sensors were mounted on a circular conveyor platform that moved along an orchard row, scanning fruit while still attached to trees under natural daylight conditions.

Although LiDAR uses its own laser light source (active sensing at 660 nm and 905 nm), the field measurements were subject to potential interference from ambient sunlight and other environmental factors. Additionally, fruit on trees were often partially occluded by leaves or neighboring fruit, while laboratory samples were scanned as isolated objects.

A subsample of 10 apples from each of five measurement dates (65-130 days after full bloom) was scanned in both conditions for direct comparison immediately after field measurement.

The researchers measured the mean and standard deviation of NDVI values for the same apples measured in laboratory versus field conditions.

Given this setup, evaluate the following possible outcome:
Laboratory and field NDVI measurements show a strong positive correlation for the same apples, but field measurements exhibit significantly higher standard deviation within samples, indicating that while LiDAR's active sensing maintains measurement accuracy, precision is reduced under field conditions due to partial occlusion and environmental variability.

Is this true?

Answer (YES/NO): NO